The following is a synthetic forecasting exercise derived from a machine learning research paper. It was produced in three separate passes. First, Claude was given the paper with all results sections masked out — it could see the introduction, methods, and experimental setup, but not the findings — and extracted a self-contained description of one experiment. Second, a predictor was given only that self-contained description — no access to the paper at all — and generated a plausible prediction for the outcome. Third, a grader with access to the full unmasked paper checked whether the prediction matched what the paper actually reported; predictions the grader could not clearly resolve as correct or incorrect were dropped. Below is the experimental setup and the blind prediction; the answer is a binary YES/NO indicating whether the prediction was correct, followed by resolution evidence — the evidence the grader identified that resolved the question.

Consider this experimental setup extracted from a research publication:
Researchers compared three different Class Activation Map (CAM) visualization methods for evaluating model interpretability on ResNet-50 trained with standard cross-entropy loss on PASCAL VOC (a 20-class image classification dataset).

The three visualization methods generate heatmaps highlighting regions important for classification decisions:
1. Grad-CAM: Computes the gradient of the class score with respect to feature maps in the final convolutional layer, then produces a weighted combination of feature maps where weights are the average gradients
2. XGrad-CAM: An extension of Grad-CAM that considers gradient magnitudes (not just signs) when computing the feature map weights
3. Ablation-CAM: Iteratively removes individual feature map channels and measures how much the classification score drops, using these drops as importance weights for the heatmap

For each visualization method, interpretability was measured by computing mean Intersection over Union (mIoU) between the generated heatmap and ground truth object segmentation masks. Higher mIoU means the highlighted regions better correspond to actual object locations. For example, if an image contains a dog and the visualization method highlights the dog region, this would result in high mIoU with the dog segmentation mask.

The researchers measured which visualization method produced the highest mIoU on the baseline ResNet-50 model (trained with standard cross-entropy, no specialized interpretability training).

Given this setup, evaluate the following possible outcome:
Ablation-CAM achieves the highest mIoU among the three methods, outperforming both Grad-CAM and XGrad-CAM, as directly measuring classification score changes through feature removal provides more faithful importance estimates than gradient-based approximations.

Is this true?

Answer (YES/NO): YES